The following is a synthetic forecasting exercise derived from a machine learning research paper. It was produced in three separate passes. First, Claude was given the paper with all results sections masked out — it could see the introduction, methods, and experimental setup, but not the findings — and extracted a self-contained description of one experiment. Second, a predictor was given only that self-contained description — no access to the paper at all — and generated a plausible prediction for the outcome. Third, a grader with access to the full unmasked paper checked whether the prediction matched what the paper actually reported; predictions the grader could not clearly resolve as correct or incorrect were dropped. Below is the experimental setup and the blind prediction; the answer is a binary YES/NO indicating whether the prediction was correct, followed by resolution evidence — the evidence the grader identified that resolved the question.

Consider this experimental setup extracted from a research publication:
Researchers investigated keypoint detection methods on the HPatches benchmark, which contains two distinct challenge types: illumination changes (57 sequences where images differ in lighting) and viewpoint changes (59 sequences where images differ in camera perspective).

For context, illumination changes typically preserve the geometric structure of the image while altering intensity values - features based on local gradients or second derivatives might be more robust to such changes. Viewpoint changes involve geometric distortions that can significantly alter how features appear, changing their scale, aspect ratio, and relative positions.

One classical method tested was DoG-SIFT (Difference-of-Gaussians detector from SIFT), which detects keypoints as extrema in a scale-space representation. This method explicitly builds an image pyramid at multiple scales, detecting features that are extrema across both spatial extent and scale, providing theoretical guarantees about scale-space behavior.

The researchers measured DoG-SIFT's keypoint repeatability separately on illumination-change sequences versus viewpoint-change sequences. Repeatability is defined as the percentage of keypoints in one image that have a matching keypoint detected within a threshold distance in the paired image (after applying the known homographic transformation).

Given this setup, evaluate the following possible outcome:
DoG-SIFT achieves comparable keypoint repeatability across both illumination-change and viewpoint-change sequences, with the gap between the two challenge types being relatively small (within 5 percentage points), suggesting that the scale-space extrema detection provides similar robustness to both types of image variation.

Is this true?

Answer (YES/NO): NO